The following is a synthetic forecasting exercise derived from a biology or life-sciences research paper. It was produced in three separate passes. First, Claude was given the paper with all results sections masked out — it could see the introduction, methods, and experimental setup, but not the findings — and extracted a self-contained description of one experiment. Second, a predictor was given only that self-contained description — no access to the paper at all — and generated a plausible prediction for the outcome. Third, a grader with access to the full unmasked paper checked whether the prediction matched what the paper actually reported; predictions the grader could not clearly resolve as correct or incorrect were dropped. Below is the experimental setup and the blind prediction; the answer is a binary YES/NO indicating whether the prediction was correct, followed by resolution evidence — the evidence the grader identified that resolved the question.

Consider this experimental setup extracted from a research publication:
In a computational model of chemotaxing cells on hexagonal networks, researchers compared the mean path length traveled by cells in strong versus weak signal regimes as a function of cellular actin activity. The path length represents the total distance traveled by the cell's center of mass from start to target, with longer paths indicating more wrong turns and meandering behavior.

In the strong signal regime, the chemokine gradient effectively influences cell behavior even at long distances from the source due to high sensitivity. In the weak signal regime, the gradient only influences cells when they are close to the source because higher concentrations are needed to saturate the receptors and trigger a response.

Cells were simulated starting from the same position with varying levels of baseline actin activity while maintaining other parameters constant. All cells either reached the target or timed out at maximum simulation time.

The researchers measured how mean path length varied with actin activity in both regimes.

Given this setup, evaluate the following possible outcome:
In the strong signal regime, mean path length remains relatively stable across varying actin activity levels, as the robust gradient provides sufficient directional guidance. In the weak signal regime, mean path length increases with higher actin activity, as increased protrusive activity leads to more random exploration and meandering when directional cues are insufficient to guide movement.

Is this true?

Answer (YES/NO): YES